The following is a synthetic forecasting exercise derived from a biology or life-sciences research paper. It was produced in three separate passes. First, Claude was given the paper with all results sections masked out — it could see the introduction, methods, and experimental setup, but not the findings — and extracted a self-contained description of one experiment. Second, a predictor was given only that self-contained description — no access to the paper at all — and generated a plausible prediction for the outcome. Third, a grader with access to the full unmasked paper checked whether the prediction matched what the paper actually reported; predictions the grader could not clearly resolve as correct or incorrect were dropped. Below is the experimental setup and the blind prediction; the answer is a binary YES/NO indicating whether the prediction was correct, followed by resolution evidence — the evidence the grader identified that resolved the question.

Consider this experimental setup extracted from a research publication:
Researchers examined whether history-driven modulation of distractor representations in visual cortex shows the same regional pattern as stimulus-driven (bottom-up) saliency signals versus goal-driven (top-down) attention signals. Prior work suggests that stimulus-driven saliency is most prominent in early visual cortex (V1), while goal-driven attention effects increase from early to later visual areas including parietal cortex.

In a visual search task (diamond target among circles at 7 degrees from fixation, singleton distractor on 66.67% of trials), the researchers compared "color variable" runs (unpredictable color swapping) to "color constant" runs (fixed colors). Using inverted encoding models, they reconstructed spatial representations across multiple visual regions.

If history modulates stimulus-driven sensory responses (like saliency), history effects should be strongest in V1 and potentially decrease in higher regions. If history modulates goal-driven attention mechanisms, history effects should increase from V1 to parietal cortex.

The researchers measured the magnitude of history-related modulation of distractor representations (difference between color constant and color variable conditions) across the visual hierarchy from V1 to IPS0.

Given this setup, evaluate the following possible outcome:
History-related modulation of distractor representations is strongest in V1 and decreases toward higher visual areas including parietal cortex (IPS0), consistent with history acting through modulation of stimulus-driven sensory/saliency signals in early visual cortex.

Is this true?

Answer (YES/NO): NO